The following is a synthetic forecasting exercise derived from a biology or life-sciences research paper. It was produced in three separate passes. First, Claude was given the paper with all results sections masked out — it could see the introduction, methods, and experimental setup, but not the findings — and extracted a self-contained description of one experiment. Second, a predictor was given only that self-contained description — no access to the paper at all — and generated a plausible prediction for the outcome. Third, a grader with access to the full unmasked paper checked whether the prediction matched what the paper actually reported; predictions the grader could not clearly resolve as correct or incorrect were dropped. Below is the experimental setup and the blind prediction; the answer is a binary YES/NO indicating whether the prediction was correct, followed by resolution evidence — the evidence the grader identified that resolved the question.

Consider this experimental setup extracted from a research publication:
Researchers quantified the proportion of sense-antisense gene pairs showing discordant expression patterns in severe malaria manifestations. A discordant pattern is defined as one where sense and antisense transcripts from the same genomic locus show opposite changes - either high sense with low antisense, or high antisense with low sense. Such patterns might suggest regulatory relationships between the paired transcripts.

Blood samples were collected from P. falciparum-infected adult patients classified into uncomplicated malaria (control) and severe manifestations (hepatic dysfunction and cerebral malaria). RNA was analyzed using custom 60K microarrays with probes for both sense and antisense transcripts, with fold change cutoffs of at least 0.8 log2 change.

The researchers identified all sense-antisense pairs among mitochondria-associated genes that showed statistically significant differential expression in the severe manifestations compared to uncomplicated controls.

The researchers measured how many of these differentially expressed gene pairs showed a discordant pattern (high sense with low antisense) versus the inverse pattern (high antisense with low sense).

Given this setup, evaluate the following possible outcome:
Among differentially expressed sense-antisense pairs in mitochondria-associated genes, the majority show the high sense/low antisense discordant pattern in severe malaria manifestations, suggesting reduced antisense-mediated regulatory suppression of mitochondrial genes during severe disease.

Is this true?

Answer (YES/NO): YES